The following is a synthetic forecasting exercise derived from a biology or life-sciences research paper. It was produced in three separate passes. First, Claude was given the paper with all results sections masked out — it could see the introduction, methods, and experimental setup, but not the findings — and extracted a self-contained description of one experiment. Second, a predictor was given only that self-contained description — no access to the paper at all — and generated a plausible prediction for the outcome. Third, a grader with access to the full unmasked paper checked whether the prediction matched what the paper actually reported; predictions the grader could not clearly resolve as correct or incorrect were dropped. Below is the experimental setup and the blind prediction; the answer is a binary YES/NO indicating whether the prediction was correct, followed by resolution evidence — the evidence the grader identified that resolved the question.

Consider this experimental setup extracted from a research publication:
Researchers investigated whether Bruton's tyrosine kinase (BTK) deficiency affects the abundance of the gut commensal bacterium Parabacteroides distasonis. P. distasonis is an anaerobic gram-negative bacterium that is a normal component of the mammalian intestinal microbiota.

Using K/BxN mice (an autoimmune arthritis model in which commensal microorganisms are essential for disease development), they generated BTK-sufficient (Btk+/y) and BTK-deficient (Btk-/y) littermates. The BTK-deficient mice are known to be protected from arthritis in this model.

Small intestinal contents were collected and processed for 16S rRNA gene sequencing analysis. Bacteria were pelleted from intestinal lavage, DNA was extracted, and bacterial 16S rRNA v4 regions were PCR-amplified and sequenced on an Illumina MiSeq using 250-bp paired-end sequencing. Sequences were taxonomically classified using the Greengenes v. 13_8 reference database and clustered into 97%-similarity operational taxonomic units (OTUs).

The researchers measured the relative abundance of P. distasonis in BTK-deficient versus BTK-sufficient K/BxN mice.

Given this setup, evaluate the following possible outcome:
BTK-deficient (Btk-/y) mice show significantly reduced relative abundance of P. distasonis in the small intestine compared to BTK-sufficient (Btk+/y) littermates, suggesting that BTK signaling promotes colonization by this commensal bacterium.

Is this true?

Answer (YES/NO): NO